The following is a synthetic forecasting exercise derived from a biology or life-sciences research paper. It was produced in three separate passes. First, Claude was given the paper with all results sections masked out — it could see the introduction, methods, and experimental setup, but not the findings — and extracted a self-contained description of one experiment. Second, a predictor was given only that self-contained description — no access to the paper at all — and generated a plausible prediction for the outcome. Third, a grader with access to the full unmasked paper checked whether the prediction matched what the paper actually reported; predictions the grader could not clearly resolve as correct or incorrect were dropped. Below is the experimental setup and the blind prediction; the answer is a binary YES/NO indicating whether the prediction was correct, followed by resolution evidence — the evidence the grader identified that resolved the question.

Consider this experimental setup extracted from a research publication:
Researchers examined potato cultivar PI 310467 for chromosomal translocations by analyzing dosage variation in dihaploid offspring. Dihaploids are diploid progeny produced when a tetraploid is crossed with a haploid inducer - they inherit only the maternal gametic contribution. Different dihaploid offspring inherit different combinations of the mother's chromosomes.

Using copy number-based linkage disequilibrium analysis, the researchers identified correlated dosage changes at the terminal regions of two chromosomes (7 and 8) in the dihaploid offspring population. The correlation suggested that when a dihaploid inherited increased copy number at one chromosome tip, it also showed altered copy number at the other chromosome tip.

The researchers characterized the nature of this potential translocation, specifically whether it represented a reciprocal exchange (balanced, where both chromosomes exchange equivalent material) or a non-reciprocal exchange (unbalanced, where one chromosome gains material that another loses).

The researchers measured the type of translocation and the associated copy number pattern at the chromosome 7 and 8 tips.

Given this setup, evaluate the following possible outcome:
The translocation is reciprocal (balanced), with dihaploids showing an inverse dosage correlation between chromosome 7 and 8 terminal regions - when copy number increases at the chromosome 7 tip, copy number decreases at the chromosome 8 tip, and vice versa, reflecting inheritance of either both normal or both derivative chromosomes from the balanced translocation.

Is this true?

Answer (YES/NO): NO